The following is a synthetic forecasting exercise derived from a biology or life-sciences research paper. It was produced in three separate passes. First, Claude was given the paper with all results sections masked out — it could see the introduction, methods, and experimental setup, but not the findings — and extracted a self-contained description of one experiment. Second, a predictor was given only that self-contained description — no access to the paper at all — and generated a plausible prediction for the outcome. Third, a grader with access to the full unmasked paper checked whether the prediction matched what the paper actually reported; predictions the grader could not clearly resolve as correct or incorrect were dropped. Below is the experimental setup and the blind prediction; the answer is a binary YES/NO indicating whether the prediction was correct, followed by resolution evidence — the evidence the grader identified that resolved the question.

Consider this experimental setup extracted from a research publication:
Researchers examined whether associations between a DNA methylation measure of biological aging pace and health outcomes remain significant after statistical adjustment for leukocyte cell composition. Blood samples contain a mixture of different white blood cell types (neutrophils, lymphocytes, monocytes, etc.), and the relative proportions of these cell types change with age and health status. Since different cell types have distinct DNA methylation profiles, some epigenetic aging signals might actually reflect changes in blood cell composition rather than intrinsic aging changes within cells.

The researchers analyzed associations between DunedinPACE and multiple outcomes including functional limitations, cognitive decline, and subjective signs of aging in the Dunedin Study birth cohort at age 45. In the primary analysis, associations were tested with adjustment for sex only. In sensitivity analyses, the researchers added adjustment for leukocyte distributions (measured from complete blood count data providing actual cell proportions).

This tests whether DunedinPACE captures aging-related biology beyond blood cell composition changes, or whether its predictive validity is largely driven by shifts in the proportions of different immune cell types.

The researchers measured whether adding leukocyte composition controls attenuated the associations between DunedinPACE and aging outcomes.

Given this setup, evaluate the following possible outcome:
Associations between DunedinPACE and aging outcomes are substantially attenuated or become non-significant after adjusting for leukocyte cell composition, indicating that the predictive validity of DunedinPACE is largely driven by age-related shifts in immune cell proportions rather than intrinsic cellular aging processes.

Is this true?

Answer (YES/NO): NO